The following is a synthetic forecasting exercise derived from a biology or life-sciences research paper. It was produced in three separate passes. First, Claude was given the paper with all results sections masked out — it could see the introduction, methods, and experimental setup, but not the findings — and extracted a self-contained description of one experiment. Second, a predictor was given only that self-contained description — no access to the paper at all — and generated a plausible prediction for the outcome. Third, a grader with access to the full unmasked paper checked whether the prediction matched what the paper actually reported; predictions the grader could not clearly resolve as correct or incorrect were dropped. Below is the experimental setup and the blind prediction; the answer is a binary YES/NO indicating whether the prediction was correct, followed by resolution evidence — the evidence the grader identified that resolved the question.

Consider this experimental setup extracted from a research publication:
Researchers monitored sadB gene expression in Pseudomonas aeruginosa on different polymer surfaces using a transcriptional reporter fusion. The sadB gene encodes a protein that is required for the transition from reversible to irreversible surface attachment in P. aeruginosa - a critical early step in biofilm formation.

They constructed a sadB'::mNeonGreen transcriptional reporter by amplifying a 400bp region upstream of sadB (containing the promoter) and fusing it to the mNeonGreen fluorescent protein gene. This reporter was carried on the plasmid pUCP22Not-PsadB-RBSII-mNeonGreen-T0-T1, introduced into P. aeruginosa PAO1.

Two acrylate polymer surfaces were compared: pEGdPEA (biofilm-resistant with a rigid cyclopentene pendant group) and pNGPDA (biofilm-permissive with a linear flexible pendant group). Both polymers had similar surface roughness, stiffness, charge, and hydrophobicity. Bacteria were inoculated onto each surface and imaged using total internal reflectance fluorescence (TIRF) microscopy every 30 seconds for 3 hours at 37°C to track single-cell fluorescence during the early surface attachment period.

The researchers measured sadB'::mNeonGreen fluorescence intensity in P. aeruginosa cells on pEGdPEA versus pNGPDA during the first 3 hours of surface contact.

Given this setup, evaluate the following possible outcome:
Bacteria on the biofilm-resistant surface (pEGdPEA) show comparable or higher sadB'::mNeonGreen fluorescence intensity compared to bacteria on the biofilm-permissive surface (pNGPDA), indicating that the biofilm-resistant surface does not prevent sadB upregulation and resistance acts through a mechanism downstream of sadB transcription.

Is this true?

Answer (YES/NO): NO